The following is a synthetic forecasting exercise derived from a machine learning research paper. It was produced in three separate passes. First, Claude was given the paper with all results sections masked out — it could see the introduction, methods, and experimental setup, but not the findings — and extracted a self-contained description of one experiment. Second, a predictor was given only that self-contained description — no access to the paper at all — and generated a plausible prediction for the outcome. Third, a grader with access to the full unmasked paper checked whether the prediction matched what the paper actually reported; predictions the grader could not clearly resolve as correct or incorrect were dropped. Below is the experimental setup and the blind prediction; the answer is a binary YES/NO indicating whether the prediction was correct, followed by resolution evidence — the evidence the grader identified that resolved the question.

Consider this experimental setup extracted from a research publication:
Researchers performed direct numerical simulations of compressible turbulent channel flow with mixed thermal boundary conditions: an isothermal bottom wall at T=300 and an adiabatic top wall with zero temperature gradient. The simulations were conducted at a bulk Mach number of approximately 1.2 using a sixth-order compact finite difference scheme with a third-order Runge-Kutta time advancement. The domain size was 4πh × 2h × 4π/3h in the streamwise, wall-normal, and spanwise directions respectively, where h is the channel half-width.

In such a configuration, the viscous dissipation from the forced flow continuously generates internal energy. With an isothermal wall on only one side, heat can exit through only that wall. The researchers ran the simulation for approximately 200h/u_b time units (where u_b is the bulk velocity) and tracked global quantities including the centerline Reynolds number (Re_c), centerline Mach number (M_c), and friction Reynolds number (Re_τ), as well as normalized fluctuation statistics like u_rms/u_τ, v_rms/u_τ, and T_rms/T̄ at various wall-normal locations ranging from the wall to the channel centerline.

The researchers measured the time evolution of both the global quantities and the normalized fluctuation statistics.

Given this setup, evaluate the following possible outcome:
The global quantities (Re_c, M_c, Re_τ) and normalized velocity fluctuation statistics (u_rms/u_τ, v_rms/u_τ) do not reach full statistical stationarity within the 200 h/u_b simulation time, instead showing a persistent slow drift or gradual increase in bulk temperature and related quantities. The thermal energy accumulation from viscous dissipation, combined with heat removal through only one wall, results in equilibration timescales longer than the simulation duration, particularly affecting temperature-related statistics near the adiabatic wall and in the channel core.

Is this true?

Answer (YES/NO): NO